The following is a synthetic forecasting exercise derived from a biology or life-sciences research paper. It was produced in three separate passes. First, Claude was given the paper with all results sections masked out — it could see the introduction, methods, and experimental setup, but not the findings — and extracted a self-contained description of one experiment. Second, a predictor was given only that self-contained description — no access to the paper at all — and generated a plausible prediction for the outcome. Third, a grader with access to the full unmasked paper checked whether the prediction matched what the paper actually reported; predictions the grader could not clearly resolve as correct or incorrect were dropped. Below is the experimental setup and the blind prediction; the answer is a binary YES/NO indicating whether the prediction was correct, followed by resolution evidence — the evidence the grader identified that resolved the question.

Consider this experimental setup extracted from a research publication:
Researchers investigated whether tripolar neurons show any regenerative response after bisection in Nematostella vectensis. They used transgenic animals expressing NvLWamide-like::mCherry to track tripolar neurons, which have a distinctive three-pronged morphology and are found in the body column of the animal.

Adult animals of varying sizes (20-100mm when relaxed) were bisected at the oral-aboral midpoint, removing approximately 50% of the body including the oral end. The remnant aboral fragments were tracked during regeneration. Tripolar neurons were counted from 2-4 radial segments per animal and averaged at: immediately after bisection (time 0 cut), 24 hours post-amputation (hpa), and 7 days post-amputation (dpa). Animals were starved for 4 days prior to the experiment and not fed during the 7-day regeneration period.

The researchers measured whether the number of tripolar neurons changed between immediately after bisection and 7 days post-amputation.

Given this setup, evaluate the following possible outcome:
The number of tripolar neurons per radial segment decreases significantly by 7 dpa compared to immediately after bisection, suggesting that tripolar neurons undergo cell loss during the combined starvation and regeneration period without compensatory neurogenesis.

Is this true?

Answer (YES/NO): YES